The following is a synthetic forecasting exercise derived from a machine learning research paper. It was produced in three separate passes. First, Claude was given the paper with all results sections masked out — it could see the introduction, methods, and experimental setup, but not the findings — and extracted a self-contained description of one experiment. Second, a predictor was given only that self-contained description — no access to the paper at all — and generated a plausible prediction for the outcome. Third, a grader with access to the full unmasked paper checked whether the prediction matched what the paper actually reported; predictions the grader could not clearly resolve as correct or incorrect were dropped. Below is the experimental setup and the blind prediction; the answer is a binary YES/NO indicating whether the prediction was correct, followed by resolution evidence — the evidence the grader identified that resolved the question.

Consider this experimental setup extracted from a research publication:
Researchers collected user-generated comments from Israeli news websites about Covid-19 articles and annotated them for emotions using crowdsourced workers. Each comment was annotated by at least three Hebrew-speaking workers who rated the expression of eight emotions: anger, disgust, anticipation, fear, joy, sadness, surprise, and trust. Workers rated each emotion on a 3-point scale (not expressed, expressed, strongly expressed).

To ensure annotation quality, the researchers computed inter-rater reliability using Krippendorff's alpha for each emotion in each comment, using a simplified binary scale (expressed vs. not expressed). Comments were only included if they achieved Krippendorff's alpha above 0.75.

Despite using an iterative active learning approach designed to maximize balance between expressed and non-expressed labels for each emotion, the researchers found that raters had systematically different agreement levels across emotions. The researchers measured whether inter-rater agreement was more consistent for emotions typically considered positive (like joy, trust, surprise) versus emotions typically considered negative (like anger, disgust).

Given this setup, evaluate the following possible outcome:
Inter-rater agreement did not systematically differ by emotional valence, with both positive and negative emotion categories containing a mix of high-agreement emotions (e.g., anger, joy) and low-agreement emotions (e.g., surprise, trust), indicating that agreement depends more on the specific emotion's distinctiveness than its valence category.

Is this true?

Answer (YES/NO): NO